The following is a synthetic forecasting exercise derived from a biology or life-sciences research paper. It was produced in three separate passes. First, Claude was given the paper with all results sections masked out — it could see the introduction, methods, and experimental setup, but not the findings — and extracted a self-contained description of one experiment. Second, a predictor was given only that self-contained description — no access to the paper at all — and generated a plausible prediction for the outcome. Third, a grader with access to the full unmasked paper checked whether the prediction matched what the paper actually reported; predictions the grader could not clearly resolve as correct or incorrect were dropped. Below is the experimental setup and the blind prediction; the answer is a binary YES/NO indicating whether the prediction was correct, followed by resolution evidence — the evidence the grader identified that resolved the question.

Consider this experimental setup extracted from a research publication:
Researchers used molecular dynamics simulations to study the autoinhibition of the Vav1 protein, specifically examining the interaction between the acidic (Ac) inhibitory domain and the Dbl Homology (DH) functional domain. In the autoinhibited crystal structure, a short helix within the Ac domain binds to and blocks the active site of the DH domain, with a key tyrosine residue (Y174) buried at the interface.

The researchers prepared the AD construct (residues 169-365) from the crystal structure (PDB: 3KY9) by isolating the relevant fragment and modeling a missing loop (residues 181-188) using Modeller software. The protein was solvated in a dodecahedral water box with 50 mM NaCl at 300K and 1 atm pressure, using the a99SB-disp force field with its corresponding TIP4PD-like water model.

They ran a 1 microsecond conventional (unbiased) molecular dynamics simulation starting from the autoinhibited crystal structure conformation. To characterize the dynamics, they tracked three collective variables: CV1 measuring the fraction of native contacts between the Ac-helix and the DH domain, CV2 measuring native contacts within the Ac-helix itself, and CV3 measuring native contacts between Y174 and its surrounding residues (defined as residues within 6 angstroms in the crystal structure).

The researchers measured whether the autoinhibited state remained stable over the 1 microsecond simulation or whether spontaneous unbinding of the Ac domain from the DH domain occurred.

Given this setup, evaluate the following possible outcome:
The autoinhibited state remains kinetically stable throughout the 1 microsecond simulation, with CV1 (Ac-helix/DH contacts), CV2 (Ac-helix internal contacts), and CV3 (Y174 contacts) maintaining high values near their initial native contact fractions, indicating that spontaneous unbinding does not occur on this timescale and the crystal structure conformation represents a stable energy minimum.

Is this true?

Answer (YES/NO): YES